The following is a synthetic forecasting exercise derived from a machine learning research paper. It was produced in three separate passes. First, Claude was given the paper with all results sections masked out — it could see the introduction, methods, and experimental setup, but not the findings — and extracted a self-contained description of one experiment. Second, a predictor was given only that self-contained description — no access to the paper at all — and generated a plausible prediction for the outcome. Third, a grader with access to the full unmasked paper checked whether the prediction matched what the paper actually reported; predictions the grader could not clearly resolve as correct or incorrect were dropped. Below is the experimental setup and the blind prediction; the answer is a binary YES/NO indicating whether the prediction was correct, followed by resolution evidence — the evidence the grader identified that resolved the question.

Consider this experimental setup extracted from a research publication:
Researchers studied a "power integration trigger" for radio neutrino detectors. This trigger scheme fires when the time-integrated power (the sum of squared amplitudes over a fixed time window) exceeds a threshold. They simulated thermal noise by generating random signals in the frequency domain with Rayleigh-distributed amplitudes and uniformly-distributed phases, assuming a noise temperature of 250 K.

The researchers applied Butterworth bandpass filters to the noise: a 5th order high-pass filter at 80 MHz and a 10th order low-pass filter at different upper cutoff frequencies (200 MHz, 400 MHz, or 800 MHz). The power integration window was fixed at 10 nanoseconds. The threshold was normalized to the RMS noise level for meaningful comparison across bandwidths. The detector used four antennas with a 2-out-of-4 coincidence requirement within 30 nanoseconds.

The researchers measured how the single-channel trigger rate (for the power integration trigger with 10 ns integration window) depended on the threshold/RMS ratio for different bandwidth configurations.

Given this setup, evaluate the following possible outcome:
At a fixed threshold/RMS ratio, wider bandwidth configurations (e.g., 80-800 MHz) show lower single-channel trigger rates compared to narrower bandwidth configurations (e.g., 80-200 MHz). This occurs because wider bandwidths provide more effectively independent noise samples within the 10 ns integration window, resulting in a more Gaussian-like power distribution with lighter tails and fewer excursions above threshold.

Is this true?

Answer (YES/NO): YES